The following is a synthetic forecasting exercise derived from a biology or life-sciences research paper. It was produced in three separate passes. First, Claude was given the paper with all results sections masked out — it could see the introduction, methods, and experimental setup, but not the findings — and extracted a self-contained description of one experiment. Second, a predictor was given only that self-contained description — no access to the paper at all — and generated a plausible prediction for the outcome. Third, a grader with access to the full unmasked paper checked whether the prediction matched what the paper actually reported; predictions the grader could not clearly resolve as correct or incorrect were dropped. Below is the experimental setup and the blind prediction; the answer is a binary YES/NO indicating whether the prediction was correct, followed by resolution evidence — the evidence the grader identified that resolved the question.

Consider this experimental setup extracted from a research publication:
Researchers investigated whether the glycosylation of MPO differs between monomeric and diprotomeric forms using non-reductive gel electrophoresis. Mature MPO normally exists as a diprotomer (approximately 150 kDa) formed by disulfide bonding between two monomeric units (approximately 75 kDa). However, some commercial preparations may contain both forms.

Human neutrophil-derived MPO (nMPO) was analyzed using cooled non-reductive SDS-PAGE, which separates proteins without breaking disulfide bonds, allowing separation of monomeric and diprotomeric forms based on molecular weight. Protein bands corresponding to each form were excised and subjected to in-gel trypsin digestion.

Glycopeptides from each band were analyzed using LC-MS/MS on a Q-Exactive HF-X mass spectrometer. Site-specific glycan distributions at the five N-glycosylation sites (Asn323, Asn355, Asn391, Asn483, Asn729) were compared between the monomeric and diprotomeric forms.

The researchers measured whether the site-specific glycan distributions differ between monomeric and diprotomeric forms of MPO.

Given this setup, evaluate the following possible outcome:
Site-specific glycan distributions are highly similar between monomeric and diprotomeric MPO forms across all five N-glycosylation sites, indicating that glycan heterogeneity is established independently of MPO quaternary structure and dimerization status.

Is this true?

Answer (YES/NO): NO